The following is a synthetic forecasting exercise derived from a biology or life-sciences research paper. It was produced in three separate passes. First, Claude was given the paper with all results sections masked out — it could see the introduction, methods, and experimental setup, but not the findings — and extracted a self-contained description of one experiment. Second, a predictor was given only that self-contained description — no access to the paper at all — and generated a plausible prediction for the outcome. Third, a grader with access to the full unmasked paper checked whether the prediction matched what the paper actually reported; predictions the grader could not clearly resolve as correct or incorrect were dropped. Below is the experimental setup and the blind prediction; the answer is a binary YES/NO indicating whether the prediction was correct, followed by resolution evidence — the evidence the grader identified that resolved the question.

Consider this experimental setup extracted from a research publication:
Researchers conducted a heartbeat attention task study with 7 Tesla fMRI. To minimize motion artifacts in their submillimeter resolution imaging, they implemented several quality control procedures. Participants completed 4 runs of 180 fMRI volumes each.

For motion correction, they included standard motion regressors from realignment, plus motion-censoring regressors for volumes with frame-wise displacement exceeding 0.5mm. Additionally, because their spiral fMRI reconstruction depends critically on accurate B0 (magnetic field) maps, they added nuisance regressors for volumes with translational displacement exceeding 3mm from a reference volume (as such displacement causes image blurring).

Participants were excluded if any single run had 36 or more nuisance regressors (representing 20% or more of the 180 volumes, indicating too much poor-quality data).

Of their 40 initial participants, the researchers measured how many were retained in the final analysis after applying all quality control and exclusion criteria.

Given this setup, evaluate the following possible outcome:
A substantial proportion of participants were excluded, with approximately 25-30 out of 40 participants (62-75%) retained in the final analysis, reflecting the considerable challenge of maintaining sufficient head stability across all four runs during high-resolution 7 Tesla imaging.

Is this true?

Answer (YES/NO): NO